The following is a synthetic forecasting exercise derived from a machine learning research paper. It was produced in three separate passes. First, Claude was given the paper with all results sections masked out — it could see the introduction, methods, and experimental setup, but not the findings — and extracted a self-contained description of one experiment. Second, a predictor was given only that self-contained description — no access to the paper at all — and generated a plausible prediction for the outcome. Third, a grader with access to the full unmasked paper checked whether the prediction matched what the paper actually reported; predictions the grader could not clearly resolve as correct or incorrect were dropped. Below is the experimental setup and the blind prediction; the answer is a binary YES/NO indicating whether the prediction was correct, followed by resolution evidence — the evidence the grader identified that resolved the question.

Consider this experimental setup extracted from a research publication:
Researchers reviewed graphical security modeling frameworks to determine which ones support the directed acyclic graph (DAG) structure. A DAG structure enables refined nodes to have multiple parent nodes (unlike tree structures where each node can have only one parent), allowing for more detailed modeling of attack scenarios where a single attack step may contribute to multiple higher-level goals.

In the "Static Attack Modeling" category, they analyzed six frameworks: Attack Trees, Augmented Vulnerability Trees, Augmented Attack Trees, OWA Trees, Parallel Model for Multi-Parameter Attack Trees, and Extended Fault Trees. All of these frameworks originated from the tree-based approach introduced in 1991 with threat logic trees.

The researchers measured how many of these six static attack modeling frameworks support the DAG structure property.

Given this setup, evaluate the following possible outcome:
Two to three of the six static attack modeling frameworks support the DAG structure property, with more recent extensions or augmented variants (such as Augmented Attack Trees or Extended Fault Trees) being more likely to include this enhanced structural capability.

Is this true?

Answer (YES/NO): NO